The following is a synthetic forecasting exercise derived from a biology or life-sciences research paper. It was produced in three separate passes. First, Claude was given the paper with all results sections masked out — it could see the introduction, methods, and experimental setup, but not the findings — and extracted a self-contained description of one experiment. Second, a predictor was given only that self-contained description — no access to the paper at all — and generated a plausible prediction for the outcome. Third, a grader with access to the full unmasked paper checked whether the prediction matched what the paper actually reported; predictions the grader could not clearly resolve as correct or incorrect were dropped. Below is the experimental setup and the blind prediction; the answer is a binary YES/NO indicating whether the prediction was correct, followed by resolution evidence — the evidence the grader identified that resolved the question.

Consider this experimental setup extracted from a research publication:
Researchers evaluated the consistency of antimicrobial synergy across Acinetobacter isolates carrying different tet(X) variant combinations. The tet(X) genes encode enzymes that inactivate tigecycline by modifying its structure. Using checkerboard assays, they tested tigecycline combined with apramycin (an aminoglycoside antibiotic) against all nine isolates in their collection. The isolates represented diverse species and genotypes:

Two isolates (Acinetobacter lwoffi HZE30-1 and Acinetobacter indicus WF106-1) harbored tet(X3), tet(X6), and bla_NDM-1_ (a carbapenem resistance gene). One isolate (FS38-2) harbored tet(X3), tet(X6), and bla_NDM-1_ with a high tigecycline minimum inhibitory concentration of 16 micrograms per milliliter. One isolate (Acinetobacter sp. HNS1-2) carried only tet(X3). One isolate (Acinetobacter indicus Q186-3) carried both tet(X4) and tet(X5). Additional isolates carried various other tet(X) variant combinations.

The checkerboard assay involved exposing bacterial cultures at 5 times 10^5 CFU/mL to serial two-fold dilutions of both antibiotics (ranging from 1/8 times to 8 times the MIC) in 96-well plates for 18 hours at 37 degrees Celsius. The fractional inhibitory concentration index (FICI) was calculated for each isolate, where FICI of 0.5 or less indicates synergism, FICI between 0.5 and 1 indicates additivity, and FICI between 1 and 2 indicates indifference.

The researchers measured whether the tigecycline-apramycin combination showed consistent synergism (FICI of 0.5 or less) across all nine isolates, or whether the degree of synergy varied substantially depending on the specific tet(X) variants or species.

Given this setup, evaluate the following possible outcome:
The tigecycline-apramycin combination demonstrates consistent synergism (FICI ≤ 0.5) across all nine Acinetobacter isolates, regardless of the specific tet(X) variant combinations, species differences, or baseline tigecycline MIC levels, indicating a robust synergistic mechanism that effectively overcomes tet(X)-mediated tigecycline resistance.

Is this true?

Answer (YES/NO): NO